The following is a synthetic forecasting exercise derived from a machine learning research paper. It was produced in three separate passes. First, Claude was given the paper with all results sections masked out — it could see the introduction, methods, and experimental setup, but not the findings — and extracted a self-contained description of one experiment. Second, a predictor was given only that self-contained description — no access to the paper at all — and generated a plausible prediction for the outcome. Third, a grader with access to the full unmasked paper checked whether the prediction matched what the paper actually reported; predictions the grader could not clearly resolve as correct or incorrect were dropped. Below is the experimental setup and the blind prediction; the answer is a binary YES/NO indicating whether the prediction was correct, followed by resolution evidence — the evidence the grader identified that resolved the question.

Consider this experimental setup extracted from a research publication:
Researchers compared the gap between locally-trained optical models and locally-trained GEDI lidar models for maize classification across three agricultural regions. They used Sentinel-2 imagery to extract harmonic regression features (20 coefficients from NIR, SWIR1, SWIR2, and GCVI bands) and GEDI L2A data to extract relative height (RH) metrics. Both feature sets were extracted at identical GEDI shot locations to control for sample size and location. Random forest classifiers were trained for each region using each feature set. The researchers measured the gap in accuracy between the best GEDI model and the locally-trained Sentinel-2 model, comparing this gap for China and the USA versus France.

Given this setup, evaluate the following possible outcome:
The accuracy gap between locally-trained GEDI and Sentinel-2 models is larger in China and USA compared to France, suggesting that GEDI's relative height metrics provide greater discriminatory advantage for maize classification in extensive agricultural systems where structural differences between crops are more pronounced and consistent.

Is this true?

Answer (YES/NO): NO